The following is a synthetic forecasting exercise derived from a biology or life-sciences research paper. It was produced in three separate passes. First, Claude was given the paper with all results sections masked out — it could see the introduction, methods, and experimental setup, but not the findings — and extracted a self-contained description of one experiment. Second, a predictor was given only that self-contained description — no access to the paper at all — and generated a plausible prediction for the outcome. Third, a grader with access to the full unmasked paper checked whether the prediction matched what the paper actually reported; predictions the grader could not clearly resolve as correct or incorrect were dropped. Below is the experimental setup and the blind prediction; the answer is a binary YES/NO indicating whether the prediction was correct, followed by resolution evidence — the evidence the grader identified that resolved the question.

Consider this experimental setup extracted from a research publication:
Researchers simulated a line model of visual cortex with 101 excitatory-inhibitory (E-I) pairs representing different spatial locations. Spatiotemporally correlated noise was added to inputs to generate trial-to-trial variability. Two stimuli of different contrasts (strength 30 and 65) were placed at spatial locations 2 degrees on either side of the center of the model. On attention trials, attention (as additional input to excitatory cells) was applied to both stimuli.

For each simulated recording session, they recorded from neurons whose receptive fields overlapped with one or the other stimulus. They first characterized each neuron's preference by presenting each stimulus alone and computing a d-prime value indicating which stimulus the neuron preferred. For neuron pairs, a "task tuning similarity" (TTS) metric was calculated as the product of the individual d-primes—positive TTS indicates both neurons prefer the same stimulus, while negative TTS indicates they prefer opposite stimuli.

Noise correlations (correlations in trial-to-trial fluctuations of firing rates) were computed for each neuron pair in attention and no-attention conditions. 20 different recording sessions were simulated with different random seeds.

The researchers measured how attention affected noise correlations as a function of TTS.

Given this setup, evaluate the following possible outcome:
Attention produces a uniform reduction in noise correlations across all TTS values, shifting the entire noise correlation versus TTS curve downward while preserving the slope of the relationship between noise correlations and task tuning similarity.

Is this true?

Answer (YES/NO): NO